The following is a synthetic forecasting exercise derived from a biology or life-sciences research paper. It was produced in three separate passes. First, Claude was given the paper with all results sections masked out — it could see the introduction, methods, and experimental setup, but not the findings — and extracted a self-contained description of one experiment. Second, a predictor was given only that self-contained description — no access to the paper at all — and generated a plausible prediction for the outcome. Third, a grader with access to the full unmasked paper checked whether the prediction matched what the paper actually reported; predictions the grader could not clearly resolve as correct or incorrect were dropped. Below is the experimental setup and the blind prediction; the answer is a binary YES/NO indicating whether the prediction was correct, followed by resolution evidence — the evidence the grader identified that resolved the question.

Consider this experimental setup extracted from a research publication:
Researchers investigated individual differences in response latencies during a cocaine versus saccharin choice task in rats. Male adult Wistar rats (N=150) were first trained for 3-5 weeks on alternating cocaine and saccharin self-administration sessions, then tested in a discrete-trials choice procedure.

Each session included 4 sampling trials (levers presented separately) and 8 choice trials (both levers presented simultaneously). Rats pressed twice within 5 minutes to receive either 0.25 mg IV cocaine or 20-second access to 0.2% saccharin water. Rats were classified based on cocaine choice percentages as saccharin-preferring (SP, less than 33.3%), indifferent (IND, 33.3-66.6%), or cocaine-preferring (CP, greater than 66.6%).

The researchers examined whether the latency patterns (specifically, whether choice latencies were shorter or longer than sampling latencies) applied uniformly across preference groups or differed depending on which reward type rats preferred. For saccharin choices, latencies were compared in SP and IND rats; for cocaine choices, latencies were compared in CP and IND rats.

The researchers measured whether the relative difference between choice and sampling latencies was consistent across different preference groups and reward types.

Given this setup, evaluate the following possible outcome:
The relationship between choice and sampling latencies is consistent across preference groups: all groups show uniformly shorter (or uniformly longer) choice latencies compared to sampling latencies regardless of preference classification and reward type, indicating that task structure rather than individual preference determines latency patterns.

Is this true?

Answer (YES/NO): NO